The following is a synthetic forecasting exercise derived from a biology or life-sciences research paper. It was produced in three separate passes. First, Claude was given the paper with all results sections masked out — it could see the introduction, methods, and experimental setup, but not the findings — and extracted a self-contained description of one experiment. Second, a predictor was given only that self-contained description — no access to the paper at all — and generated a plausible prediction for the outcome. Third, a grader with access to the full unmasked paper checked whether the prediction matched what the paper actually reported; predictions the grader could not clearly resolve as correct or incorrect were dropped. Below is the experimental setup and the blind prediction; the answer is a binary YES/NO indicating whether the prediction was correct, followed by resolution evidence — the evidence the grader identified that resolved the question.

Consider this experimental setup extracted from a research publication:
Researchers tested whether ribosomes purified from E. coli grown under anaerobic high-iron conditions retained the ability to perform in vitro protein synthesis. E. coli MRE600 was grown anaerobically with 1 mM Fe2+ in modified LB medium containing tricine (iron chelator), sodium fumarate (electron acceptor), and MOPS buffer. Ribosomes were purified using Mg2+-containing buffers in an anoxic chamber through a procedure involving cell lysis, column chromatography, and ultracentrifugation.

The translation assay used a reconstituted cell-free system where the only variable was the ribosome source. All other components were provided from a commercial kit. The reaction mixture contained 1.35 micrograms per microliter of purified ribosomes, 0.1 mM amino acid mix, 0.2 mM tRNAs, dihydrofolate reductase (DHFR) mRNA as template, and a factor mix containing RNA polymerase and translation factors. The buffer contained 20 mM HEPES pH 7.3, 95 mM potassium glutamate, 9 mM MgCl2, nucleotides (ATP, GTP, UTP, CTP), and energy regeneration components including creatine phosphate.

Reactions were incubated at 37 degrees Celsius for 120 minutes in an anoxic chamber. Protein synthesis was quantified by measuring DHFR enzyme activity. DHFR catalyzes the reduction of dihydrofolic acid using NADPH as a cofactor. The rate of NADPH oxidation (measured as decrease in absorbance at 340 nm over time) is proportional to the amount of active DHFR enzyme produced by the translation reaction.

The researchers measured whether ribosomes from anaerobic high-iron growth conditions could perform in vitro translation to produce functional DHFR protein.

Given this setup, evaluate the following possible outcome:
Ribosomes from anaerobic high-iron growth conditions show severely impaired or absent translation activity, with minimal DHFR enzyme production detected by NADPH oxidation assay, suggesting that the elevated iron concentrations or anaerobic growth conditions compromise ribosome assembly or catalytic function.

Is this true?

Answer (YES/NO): NO